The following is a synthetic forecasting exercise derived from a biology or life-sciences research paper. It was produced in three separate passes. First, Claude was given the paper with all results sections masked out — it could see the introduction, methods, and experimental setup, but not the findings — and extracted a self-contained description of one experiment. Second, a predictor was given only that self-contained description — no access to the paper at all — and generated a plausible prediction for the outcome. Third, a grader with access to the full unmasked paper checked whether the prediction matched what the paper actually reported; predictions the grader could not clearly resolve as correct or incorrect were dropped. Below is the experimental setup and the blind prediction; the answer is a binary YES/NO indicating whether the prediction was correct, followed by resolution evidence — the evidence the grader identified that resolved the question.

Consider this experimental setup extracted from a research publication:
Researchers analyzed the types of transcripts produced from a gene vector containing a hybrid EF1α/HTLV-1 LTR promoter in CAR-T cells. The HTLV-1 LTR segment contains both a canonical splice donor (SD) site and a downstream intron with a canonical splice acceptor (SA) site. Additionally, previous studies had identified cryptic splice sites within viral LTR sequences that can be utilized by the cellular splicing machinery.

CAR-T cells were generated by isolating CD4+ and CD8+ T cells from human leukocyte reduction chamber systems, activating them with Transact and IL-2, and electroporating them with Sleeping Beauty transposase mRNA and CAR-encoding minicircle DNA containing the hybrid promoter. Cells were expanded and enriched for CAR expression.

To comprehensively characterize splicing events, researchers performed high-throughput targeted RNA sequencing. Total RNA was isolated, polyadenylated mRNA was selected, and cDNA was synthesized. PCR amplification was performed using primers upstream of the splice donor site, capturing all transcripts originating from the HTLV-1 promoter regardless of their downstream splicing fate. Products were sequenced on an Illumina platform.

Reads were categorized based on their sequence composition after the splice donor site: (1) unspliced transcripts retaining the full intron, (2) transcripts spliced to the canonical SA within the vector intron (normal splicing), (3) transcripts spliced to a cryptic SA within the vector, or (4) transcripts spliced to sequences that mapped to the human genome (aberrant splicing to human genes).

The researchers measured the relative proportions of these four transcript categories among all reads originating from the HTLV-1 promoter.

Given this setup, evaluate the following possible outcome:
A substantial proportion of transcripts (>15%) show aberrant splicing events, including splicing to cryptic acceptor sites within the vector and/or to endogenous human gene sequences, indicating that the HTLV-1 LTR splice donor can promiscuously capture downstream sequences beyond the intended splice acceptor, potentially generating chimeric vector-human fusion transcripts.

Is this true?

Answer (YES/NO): YES